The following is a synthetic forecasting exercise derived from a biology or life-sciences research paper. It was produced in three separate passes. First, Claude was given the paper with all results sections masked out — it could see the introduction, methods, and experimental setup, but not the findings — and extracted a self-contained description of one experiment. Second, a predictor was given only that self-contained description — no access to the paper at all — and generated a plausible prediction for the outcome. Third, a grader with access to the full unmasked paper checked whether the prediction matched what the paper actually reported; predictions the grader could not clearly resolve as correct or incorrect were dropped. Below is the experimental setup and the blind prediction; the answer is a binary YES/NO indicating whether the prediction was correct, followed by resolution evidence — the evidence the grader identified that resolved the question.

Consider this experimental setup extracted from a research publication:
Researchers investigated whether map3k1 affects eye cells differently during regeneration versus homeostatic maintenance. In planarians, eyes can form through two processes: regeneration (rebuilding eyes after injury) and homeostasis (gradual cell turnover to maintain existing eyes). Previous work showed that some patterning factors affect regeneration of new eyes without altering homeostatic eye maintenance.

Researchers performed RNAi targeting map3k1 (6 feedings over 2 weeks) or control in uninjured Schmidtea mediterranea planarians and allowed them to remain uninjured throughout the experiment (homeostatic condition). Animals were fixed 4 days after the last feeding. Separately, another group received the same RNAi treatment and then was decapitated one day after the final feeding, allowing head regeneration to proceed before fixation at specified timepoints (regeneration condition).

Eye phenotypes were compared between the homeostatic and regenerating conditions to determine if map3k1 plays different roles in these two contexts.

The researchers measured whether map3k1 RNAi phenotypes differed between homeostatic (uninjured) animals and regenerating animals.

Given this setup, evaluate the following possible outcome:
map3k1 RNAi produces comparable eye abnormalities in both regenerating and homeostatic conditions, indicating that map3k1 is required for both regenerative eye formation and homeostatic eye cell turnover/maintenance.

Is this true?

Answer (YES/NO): NO